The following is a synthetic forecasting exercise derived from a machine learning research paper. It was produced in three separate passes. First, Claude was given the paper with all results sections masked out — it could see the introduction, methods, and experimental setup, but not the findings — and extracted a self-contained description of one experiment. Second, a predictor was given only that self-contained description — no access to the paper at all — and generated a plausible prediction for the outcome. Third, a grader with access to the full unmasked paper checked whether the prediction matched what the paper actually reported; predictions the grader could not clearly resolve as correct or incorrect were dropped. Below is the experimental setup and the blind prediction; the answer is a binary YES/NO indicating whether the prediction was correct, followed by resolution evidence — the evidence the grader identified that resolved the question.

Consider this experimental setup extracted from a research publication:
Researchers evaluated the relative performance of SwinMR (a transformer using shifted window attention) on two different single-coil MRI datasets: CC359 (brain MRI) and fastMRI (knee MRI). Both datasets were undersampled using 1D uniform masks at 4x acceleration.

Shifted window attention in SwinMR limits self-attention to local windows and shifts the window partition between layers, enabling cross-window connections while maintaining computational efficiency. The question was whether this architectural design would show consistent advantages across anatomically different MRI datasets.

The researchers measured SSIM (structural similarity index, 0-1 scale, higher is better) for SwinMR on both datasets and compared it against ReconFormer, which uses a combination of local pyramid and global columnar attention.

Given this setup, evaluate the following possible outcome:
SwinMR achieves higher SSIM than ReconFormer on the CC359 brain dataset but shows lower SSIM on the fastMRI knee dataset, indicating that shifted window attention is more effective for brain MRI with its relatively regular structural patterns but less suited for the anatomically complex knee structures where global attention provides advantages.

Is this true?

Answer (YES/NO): YES